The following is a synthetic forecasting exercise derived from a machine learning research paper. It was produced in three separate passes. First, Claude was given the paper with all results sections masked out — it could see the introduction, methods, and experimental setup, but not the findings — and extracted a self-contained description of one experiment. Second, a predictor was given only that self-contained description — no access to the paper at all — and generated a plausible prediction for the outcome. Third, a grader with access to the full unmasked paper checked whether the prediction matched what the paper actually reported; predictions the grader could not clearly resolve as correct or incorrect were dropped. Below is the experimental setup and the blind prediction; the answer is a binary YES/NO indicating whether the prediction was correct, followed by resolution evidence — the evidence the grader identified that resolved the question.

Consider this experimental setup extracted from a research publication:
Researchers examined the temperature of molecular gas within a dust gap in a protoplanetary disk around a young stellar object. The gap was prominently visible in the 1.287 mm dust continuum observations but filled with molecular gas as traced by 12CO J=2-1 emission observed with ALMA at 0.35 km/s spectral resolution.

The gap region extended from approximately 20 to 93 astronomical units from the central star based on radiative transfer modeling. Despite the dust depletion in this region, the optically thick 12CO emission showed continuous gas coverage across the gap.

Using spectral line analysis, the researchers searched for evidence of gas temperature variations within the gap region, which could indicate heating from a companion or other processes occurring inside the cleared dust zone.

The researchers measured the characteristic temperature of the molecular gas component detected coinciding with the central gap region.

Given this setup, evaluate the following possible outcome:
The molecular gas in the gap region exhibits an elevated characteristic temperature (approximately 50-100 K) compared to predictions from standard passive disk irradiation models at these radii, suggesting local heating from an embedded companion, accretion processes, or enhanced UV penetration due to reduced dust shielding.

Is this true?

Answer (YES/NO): YES